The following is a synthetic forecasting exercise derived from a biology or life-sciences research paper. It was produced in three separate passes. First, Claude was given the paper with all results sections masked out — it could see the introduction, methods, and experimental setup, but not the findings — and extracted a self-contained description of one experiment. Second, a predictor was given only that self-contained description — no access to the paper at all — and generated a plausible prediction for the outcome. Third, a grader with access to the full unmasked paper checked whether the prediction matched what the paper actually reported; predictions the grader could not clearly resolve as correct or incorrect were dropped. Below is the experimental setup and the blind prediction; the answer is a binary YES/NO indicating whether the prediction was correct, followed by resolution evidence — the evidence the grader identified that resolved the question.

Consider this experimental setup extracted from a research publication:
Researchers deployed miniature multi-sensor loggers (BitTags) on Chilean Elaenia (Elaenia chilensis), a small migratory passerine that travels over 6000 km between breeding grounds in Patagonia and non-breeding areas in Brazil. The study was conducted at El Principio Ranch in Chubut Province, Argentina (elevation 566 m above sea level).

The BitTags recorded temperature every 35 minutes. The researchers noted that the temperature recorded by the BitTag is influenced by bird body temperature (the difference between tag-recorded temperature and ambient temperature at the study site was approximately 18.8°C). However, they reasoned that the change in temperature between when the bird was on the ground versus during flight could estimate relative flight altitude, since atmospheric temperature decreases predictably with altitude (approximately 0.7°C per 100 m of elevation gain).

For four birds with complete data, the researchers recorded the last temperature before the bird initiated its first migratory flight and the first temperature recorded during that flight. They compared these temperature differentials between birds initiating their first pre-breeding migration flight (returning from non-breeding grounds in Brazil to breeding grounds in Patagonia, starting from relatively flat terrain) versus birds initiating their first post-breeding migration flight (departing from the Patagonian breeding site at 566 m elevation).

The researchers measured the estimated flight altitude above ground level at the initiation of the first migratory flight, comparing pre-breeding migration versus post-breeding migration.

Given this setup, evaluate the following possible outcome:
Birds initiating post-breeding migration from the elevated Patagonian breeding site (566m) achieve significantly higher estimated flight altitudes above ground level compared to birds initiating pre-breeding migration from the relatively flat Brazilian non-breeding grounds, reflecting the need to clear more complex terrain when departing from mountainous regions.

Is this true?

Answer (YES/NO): YES